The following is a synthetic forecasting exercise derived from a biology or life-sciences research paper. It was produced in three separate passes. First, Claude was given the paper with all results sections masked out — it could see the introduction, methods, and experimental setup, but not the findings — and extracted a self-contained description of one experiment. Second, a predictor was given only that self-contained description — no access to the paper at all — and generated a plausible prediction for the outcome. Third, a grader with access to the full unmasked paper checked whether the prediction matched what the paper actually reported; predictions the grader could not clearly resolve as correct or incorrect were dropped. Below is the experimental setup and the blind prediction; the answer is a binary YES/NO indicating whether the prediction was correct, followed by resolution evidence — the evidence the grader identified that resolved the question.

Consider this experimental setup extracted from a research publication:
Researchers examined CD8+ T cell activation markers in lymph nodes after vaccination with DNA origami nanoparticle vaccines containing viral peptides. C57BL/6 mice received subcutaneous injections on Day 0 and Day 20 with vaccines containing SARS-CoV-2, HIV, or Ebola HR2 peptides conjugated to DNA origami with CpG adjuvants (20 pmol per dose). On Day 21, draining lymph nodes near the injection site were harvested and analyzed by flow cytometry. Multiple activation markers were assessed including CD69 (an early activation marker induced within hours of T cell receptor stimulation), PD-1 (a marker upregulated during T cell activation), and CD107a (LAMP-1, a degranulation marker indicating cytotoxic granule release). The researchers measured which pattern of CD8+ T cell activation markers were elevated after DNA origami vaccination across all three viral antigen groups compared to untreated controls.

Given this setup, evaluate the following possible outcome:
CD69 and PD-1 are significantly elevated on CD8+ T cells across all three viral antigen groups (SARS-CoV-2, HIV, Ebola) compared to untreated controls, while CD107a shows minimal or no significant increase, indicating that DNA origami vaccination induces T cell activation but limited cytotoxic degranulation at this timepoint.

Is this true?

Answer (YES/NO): NO